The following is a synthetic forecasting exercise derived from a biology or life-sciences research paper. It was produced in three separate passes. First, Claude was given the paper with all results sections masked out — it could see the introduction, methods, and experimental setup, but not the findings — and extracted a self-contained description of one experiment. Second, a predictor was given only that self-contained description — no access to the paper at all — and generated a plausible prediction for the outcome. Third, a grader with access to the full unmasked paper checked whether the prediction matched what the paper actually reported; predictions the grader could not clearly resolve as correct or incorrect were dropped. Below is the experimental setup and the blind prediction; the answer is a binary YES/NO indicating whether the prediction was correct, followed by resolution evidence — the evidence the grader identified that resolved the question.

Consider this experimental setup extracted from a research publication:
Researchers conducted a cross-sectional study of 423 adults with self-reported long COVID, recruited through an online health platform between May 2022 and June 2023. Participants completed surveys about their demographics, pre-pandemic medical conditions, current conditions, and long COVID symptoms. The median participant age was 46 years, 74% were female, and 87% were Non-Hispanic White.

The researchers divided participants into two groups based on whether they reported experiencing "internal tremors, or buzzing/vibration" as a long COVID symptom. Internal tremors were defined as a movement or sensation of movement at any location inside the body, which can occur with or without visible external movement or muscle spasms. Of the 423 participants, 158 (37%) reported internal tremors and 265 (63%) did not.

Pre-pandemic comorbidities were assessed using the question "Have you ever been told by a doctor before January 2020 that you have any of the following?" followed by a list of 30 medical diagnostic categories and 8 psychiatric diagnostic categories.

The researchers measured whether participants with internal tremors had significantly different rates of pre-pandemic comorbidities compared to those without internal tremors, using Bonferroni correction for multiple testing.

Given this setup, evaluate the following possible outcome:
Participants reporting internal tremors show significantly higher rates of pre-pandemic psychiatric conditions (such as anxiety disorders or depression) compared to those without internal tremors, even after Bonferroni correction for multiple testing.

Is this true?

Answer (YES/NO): NO